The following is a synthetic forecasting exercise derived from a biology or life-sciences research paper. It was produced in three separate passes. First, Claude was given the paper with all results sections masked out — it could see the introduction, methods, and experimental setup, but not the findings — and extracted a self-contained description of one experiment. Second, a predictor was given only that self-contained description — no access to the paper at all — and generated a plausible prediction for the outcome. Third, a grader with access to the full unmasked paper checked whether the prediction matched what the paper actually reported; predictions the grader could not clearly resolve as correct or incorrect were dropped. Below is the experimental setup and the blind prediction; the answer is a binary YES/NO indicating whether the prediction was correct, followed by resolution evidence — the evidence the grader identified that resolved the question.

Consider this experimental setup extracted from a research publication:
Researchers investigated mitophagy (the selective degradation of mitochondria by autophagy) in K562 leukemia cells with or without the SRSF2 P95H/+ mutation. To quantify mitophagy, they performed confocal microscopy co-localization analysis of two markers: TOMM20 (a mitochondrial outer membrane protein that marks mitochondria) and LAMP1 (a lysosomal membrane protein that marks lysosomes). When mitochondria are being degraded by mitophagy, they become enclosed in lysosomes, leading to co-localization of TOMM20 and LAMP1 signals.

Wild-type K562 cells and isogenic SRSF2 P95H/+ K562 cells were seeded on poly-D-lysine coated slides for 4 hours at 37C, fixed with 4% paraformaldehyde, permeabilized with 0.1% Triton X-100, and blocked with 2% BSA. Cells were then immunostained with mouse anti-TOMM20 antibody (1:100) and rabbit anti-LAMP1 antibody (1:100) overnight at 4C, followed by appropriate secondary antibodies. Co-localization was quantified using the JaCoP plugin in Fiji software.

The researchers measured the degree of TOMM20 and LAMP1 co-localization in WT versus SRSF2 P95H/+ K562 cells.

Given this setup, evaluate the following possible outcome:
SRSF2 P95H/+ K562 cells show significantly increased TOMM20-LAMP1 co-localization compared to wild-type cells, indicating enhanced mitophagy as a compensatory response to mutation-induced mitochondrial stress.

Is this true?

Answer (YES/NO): YES